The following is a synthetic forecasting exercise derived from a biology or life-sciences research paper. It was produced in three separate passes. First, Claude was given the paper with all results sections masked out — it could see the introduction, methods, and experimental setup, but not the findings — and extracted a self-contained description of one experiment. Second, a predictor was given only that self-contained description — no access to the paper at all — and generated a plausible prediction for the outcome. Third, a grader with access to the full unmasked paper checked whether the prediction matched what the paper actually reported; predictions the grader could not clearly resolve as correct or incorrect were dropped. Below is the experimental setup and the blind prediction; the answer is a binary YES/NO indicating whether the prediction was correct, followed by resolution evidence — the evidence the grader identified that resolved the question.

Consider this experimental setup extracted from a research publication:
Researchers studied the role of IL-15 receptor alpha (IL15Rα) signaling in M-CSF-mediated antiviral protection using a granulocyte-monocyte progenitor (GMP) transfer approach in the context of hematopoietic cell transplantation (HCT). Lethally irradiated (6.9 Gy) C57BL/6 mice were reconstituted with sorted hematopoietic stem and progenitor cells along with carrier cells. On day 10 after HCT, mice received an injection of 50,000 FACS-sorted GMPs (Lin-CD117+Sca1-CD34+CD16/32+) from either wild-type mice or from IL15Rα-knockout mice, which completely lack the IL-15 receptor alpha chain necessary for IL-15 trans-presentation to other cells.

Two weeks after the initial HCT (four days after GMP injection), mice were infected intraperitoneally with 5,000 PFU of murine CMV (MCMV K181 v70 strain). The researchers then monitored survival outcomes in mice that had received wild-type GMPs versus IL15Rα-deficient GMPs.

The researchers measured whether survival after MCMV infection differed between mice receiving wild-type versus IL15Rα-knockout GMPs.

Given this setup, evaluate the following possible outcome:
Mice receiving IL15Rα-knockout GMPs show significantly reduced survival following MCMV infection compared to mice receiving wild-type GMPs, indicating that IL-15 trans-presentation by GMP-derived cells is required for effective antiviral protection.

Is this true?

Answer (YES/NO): YES